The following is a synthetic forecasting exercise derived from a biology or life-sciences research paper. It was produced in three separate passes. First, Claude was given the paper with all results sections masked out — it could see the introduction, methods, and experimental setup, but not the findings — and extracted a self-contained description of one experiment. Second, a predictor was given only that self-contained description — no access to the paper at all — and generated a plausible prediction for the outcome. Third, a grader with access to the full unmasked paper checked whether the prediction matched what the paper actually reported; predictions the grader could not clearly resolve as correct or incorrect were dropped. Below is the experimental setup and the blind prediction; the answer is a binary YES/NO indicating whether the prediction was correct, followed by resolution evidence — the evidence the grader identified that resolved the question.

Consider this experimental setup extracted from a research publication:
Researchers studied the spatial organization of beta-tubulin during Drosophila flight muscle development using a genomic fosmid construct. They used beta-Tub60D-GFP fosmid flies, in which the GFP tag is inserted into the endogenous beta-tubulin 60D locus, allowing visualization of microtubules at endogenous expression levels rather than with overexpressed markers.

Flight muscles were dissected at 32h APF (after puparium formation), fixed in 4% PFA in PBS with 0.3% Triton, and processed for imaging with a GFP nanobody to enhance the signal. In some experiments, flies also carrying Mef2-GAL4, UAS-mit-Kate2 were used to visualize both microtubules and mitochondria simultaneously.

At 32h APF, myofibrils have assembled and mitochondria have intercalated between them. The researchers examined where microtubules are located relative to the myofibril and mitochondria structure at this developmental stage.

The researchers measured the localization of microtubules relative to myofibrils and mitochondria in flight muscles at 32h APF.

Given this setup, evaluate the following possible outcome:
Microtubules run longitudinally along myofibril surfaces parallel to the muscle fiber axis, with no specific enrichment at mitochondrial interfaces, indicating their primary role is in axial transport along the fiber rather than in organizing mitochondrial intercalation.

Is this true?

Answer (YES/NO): NO